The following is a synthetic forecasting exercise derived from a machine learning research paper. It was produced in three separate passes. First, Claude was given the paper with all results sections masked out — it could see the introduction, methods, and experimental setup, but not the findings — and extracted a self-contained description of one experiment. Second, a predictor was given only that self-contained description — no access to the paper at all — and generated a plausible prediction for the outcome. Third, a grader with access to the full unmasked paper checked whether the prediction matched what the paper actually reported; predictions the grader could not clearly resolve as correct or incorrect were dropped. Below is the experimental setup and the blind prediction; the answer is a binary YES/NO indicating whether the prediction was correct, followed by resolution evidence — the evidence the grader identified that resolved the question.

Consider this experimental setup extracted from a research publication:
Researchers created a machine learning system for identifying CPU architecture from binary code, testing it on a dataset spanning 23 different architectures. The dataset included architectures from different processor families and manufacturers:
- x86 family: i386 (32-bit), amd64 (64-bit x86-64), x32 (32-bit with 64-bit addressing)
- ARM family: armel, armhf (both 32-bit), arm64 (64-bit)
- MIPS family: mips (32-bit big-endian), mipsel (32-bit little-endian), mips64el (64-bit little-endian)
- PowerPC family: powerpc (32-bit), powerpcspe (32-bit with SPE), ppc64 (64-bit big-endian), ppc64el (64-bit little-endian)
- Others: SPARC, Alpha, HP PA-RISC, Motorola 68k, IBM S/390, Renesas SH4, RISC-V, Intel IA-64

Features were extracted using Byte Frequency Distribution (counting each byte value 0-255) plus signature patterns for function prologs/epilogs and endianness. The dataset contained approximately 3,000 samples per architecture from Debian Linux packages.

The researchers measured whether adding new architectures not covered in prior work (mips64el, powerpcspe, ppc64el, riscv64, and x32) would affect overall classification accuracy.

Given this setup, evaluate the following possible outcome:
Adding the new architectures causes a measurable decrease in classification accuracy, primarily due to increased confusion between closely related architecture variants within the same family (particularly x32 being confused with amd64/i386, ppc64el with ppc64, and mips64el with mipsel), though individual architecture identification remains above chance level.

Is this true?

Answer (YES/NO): NO